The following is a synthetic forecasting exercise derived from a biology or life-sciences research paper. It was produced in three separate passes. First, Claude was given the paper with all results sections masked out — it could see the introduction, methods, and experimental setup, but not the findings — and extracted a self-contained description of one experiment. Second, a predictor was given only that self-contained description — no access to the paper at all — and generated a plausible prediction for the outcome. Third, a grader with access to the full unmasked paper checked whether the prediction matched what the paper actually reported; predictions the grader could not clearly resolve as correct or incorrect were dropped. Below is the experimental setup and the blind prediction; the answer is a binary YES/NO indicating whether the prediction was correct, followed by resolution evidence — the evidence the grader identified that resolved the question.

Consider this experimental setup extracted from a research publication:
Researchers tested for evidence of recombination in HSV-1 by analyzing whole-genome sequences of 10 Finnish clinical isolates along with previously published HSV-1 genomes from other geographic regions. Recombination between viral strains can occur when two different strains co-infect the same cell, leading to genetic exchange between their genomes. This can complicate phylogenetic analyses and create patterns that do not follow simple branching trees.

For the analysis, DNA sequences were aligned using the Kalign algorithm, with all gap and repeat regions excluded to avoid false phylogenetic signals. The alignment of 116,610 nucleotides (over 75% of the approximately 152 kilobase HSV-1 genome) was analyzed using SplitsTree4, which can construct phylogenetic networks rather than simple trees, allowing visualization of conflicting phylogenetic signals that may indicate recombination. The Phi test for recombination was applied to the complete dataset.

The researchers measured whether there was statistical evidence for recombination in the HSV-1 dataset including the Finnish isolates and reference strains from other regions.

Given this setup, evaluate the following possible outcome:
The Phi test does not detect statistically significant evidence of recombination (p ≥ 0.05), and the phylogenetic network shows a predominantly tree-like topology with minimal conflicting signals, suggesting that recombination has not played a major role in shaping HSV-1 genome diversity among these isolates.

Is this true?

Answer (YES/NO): NO